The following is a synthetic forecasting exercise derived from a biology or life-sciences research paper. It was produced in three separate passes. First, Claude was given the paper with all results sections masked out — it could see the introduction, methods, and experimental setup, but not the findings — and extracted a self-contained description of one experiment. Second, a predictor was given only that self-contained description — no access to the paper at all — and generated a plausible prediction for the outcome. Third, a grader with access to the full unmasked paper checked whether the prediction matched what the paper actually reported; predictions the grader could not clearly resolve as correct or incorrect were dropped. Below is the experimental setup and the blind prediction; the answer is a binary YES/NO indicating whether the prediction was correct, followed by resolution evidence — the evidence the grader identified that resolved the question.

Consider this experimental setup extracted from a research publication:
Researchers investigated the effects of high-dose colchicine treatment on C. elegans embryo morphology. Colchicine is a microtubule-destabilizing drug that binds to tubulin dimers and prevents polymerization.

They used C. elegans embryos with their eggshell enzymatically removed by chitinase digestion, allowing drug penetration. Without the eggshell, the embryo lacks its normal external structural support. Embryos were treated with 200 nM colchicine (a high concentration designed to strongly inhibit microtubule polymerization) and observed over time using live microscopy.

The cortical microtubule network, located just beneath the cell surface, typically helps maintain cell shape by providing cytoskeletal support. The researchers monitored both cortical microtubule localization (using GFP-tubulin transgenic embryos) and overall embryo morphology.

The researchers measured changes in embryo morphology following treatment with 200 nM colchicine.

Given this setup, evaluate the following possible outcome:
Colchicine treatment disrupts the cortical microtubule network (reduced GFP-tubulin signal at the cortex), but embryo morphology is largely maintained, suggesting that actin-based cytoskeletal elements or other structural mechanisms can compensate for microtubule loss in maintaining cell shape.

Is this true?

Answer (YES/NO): NO